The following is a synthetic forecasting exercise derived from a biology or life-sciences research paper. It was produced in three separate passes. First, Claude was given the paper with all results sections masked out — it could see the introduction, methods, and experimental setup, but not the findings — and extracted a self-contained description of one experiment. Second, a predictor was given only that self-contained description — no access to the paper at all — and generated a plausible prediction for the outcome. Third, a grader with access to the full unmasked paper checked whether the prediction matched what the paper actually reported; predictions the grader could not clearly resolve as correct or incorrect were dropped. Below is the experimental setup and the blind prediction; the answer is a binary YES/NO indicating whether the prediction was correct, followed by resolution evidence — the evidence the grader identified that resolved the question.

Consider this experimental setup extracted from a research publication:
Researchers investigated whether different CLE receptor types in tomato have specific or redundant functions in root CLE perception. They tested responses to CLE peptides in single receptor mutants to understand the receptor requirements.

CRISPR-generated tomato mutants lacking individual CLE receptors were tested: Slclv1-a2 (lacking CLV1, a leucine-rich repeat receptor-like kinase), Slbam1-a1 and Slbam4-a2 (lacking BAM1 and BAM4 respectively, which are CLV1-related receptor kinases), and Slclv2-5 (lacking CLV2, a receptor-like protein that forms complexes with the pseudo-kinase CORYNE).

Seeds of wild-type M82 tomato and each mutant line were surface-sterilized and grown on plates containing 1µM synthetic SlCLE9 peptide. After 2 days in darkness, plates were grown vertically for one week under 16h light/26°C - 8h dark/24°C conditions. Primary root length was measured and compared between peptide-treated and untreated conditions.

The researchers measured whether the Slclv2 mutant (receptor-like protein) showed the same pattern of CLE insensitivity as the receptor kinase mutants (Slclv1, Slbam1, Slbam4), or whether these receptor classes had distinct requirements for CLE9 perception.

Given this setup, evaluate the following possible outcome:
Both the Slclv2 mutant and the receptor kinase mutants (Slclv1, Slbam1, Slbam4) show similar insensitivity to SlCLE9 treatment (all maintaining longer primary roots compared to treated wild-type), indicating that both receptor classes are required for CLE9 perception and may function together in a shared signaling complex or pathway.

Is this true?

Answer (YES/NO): NO